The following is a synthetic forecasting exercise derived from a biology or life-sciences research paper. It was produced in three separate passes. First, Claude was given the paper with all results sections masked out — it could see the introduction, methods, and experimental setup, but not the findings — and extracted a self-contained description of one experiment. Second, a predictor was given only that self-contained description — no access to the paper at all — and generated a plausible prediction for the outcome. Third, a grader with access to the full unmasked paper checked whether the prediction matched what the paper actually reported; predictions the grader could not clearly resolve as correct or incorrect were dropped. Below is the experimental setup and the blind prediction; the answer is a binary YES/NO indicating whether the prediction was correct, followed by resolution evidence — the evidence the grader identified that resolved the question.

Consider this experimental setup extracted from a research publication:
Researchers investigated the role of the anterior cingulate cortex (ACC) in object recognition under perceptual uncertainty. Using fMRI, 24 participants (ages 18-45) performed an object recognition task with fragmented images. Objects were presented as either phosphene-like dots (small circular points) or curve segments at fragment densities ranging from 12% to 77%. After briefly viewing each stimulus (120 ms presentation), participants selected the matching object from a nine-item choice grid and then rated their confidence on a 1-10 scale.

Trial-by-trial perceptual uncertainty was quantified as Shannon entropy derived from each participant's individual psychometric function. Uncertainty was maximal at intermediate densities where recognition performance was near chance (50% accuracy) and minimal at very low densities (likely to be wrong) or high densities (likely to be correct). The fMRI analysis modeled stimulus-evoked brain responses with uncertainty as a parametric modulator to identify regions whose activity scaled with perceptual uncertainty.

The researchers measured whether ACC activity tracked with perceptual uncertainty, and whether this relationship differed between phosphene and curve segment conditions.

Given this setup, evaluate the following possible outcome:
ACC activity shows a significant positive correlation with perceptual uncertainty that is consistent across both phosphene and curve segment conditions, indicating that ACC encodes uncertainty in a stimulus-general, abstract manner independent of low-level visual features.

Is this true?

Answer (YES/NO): NO